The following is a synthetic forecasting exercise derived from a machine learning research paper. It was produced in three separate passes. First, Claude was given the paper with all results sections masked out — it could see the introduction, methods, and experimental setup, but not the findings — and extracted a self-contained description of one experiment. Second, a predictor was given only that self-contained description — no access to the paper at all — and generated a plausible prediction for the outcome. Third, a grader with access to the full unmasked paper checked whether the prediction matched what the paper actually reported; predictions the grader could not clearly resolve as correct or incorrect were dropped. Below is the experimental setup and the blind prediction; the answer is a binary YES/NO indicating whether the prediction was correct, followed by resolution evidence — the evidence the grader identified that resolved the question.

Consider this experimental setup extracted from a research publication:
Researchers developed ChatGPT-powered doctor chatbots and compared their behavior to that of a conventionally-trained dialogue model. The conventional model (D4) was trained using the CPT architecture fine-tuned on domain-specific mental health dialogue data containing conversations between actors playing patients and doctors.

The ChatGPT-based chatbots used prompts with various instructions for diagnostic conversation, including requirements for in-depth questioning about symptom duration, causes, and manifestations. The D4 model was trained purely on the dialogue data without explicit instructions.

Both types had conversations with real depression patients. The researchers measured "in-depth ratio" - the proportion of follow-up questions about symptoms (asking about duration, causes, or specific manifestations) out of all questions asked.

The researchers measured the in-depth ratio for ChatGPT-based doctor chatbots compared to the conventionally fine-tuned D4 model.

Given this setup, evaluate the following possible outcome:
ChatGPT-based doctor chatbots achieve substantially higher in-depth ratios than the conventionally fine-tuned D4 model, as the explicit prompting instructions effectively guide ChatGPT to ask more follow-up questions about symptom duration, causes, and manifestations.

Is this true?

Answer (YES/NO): NO